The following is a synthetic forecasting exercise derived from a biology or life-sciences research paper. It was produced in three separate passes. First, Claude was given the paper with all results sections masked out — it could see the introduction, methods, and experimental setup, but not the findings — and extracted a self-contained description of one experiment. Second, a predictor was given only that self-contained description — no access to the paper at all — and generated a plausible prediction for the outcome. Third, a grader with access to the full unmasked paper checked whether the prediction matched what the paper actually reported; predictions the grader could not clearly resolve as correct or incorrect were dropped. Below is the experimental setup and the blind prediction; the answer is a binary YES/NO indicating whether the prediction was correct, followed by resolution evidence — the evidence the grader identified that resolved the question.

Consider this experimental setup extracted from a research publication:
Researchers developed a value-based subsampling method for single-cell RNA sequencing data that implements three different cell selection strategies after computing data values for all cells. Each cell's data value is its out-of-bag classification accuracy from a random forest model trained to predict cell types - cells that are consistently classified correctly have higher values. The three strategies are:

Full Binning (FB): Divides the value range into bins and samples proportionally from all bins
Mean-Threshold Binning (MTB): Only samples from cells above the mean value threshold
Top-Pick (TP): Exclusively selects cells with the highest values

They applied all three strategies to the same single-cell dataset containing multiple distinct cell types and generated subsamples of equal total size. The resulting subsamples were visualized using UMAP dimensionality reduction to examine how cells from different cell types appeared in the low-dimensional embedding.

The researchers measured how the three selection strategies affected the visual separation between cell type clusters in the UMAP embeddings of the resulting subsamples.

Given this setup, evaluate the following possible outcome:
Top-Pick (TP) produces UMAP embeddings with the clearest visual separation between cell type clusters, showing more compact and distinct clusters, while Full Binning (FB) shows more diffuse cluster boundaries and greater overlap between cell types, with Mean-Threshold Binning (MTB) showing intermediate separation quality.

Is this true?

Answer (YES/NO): YES